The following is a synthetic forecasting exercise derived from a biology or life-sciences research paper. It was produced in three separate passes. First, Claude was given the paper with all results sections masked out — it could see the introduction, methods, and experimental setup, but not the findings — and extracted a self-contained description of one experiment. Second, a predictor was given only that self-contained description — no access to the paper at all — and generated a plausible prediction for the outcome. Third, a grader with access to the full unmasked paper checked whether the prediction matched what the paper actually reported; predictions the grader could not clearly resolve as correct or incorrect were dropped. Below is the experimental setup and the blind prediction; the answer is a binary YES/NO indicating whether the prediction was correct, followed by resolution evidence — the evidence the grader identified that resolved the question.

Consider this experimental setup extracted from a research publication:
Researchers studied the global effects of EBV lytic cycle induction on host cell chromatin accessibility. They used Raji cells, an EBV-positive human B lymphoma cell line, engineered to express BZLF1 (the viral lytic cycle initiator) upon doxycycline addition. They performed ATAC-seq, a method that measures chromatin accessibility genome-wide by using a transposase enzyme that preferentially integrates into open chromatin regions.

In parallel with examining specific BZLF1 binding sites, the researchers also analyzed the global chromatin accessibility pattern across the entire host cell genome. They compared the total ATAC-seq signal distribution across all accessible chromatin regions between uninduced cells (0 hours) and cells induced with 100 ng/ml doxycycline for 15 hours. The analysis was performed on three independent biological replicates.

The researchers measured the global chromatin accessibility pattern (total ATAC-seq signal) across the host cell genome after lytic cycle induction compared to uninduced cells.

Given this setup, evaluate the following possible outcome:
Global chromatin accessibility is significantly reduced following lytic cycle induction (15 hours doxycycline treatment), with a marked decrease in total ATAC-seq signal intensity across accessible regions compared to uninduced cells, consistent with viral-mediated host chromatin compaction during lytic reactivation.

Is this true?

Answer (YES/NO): YES